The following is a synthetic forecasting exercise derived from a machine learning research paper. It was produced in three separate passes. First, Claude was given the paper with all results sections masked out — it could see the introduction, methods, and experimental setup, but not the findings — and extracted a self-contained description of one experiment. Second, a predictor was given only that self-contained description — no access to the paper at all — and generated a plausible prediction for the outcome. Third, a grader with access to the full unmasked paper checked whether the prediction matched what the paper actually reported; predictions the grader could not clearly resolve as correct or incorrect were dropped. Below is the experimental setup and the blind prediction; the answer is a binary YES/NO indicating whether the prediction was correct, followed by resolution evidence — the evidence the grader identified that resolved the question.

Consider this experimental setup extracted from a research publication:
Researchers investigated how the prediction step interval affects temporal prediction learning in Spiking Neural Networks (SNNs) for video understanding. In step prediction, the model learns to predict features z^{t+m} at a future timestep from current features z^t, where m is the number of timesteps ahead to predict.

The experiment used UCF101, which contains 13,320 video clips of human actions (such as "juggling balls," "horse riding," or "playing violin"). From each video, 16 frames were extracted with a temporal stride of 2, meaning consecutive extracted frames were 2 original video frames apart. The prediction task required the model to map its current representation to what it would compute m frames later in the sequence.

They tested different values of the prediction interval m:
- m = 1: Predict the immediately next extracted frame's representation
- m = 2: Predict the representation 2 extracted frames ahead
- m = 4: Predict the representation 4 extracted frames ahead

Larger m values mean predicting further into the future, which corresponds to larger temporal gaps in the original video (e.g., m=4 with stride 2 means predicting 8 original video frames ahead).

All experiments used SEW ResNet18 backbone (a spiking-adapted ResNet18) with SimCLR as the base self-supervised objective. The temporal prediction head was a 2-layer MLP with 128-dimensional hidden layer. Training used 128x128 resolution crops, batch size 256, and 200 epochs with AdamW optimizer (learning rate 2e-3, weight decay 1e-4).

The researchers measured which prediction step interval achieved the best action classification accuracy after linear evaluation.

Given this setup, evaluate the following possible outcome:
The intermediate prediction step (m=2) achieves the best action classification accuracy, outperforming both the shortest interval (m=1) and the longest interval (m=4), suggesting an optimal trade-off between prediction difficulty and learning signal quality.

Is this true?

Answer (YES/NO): NO